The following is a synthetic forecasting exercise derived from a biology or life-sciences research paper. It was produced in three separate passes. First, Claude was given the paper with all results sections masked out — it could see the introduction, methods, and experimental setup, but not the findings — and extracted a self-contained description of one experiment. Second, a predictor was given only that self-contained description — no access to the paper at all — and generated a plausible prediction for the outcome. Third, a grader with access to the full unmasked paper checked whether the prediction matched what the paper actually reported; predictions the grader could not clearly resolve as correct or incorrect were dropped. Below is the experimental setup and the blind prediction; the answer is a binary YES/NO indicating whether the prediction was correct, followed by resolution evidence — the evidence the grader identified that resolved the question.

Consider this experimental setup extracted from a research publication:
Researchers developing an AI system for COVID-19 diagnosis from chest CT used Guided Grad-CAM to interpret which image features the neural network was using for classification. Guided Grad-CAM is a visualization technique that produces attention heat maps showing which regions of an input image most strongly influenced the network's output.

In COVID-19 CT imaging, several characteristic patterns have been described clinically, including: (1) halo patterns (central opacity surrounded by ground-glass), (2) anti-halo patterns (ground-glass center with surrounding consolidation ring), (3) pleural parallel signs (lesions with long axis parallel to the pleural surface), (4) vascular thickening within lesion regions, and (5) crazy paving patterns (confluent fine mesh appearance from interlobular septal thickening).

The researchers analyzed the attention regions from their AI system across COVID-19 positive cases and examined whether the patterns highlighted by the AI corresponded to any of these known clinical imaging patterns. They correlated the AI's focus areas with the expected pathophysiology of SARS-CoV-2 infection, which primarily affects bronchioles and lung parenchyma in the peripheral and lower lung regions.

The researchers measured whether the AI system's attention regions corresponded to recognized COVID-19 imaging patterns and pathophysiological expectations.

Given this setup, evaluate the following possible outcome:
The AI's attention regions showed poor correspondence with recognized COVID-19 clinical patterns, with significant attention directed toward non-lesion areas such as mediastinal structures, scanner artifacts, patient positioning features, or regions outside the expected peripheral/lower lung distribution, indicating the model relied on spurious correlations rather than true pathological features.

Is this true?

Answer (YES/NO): NO